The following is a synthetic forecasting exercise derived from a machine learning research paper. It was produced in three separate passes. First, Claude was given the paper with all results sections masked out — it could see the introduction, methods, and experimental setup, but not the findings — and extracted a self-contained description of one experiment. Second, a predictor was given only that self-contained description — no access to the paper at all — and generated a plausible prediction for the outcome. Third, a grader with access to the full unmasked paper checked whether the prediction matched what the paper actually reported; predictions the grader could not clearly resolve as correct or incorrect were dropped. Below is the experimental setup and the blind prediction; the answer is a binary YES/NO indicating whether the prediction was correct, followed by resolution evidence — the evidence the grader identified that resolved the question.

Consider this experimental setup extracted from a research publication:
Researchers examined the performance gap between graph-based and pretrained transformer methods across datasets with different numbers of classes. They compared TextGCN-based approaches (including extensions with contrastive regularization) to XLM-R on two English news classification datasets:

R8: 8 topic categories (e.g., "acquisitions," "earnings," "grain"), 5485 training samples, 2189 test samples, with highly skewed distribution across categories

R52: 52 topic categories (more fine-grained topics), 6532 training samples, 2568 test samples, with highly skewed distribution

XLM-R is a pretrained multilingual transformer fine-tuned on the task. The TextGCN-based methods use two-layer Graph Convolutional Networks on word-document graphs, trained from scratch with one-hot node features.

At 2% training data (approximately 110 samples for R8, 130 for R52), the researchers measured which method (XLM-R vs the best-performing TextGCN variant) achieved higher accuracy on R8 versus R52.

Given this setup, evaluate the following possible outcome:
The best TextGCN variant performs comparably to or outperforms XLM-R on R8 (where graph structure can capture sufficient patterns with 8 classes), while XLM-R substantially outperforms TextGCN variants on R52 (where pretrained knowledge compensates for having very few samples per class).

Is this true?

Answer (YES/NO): YES